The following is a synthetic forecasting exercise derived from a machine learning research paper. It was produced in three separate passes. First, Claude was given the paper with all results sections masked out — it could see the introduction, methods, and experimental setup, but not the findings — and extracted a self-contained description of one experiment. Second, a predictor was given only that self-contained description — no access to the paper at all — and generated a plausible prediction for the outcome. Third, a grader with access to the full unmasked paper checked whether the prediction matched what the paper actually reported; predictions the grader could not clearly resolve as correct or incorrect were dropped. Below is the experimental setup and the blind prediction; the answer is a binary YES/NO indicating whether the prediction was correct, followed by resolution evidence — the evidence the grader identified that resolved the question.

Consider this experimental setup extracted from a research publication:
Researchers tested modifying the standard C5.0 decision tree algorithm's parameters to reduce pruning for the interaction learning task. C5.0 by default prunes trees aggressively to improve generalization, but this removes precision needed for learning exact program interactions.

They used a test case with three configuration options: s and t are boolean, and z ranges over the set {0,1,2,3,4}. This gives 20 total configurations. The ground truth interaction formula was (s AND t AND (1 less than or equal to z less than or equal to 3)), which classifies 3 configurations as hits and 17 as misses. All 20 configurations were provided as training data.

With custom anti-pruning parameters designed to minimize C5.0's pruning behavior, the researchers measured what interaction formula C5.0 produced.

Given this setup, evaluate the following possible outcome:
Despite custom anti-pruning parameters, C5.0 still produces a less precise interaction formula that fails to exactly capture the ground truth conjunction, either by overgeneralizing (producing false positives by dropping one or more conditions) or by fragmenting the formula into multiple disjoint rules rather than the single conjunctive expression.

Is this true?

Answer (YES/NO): YES